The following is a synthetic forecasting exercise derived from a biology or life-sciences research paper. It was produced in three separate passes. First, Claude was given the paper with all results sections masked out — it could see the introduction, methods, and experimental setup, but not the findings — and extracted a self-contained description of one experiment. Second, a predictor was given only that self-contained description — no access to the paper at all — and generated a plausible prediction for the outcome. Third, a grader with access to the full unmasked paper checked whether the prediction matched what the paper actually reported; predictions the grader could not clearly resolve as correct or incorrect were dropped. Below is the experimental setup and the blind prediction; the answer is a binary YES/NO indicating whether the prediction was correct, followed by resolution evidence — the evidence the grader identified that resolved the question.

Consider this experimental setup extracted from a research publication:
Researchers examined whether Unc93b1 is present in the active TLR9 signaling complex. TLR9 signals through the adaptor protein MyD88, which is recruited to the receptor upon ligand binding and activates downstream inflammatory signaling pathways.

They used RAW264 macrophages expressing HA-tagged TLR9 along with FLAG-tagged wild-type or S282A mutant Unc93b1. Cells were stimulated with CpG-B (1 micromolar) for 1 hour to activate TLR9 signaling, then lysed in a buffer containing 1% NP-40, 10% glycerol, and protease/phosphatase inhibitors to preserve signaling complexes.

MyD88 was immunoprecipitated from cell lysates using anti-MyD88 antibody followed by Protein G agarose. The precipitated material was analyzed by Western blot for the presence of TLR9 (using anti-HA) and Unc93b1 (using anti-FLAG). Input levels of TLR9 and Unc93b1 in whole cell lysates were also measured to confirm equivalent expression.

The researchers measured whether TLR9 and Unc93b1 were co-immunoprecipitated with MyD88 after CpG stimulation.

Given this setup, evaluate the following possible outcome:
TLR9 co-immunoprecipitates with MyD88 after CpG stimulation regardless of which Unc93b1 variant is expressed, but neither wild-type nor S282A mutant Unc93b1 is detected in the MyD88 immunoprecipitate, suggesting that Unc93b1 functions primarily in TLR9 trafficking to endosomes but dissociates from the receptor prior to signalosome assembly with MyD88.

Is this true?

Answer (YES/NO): NO